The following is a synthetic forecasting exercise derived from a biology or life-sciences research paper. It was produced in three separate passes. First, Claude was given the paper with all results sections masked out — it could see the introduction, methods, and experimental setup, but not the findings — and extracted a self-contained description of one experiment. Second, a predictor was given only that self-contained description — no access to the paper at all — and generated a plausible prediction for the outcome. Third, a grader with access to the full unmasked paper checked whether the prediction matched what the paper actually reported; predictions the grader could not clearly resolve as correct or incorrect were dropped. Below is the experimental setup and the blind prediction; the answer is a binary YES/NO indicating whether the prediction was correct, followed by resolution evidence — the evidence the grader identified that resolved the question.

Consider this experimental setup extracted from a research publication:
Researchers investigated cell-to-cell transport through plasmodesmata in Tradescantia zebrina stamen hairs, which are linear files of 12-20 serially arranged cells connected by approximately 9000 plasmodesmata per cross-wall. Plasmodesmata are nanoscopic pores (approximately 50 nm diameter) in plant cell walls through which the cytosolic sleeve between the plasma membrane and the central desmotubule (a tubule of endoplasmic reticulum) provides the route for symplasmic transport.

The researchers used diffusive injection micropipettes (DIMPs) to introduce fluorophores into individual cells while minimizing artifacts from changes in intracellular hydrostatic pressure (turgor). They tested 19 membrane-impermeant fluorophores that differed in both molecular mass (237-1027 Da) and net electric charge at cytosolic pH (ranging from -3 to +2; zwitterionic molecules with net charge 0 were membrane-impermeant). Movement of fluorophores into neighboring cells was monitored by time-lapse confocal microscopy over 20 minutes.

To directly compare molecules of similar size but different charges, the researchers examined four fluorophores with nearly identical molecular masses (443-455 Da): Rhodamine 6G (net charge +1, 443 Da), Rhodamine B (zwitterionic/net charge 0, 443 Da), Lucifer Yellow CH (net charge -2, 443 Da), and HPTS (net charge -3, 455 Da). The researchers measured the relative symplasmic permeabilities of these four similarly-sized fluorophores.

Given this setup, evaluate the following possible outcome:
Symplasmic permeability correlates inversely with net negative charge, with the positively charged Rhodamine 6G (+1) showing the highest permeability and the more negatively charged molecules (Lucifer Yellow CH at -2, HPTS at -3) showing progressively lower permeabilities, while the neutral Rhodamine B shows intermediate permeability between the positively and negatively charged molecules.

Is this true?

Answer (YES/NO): NO